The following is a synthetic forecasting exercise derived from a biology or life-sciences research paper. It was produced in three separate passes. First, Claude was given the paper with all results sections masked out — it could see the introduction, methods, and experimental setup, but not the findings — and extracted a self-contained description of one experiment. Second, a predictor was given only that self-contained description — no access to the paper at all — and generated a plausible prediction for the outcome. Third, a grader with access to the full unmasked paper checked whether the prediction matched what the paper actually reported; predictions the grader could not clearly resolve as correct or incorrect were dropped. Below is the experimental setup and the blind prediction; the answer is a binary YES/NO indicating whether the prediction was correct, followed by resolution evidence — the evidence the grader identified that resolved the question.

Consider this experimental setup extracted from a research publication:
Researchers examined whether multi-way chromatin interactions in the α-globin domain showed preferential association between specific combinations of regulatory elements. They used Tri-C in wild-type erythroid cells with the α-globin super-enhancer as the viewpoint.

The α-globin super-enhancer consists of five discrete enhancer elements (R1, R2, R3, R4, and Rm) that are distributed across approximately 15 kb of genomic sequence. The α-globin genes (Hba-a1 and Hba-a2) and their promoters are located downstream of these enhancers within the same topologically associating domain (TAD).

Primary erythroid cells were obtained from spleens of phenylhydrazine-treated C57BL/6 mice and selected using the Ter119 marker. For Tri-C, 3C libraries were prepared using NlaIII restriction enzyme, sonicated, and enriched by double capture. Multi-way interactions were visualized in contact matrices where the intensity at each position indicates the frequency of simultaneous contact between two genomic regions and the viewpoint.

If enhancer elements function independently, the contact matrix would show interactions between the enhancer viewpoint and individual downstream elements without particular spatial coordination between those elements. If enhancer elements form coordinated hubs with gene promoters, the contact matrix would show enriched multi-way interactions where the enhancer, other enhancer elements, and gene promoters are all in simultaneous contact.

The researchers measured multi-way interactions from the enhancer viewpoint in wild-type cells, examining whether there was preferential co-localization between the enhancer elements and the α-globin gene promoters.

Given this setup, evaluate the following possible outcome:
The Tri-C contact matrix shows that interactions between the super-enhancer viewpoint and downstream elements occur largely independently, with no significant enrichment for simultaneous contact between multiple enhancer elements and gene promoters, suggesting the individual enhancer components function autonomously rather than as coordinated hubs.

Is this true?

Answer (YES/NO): NO